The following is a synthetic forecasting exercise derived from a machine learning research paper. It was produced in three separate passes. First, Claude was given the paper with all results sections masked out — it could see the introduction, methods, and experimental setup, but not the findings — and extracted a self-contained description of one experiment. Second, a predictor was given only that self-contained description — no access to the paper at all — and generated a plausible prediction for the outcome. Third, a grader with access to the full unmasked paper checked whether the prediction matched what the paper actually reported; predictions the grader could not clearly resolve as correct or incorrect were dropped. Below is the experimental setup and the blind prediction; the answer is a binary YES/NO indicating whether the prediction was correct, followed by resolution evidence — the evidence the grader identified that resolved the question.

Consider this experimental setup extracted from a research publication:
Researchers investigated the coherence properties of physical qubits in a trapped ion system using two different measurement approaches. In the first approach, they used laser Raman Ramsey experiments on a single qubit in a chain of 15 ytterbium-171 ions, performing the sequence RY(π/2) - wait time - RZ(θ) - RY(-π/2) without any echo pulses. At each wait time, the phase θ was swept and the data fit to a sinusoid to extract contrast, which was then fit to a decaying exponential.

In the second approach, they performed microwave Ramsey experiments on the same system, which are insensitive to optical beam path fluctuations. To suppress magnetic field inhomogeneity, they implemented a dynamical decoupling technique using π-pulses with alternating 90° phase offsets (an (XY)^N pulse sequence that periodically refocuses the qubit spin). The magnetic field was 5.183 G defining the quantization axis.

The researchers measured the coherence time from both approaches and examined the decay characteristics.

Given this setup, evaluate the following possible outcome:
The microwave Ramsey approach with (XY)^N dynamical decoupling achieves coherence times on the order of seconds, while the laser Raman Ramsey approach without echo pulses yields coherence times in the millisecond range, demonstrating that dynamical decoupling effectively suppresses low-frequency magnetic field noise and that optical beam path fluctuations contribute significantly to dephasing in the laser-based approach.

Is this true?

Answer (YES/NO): NO